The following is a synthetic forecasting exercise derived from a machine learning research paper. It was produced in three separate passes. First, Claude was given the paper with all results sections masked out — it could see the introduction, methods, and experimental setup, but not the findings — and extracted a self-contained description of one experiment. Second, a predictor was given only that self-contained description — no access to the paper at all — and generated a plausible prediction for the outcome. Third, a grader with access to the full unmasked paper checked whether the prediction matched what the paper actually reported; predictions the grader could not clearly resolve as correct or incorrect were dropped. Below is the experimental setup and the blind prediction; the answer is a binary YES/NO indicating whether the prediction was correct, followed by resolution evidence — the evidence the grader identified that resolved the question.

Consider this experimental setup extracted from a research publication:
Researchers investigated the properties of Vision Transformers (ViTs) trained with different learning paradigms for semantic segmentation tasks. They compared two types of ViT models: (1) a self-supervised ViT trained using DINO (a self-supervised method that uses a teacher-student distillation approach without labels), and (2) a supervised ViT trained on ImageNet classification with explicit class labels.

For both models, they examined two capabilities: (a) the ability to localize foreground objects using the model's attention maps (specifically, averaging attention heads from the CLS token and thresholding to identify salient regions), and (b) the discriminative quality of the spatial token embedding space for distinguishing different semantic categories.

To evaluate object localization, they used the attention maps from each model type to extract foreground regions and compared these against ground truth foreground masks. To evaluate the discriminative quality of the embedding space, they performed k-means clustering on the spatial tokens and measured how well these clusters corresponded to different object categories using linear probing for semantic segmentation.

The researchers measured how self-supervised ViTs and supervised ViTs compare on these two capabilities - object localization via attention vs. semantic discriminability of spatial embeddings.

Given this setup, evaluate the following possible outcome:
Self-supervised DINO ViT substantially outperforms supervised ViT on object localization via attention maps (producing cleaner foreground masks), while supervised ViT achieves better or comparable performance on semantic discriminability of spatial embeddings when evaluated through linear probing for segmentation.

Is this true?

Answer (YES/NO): YES